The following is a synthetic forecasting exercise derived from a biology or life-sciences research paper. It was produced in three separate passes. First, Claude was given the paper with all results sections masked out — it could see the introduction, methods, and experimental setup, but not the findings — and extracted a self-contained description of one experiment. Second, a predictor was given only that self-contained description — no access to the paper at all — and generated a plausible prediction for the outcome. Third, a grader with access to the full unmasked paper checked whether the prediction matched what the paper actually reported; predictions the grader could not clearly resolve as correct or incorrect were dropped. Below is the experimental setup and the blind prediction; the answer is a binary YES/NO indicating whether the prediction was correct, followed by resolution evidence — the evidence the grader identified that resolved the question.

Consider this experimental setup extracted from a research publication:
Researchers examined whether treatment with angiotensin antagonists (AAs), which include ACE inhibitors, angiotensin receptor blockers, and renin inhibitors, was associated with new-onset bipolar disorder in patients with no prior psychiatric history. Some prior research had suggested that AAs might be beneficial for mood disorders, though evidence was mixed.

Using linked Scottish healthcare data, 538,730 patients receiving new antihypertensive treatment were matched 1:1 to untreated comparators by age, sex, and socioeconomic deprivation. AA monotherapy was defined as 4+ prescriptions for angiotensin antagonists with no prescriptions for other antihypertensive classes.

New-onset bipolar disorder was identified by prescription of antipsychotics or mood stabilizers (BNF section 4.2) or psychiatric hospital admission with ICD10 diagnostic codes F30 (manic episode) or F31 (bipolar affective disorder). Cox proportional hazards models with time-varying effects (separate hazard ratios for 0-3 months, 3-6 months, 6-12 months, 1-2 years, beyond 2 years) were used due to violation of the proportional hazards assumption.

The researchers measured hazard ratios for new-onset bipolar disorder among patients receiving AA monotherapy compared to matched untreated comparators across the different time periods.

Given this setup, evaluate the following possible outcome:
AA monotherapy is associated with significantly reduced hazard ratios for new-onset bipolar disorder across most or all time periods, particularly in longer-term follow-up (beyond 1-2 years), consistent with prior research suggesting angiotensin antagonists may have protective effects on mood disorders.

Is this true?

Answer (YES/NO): NO